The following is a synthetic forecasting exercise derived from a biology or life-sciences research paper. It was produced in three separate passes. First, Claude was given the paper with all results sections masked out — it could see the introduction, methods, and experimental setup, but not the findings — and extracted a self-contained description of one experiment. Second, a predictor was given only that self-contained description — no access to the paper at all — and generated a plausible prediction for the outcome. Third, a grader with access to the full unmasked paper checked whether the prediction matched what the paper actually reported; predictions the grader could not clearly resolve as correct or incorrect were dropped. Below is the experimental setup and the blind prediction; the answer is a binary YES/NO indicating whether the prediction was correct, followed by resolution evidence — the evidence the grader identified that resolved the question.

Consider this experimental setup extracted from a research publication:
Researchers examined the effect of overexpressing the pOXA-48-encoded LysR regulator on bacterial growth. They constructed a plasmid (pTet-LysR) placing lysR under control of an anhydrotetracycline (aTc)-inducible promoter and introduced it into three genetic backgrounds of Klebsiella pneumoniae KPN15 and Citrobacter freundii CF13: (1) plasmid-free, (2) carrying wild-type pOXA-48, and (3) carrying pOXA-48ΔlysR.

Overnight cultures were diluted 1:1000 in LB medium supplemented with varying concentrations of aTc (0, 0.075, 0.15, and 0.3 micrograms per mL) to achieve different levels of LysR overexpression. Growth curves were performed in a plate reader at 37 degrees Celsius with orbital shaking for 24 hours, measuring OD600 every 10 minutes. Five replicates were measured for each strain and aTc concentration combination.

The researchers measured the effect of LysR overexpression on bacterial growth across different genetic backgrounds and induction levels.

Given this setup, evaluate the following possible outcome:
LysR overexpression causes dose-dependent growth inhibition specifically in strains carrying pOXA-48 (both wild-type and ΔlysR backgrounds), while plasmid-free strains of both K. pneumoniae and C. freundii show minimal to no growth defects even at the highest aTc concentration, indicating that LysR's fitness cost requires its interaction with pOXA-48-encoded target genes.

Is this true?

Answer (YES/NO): NO